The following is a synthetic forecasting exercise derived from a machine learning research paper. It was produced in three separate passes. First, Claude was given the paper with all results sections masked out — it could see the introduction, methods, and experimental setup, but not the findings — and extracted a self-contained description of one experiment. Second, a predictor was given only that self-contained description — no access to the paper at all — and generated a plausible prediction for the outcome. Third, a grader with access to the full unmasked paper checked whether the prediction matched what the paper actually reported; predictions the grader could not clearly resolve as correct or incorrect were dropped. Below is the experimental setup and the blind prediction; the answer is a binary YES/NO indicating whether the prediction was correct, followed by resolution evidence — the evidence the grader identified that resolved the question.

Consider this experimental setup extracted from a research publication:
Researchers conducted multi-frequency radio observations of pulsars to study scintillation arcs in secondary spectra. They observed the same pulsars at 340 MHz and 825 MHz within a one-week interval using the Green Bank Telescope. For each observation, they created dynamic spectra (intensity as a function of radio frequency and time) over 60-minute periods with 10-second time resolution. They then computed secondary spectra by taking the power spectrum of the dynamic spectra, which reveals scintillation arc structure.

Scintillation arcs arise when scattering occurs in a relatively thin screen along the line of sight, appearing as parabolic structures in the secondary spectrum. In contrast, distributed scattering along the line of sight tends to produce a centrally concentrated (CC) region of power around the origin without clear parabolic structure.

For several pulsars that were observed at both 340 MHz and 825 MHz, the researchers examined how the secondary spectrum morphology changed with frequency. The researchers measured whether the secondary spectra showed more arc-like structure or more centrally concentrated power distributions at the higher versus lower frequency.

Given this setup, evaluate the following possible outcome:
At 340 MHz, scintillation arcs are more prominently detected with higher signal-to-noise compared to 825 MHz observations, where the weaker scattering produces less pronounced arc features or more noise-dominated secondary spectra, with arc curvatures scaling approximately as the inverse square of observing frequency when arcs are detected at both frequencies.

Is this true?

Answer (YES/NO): NO